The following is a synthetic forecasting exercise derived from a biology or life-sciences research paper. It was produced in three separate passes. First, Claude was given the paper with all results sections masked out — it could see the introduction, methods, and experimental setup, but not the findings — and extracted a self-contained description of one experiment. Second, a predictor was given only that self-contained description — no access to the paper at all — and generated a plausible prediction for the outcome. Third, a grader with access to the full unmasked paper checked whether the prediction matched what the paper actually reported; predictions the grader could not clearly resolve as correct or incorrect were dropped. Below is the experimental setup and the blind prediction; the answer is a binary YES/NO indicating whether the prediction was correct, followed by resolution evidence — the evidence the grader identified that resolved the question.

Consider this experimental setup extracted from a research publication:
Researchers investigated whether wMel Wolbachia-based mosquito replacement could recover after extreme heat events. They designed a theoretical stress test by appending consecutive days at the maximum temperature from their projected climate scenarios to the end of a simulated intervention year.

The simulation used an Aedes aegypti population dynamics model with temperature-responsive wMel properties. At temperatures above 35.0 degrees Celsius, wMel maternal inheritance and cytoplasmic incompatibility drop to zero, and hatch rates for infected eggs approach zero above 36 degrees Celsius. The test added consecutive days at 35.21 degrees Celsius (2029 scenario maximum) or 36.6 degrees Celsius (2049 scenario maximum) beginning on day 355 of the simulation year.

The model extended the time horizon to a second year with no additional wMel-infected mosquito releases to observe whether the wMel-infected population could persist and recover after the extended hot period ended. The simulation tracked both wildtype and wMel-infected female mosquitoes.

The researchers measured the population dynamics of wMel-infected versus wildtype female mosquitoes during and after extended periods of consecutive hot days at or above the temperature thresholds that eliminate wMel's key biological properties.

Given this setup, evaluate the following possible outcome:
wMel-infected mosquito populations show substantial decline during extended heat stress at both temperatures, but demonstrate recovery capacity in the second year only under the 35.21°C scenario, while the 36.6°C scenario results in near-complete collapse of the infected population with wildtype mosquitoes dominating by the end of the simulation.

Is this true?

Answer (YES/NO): NO